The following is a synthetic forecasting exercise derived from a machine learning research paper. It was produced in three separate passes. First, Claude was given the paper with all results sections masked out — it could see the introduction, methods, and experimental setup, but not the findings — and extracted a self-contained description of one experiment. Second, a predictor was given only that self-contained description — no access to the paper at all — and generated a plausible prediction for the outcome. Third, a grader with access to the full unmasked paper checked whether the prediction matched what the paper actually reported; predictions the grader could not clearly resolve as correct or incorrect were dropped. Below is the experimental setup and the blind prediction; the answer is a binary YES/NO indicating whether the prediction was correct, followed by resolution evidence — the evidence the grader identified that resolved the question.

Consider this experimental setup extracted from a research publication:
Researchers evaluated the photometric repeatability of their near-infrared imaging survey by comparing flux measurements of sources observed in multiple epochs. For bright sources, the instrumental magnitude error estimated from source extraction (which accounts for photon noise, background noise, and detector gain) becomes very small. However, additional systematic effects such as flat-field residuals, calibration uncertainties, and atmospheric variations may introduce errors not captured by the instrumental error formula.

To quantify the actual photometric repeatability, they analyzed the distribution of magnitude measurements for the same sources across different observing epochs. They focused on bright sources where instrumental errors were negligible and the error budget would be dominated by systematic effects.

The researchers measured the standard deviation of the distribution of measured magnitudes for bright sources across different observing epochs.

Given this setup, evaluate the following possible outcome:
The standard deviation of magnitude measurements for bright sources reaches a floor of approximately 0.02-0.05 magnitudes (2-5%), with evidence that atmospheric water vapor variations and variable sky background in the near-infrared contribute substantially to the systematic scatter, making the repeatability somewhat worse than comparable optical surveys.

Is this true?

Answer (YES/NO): NO